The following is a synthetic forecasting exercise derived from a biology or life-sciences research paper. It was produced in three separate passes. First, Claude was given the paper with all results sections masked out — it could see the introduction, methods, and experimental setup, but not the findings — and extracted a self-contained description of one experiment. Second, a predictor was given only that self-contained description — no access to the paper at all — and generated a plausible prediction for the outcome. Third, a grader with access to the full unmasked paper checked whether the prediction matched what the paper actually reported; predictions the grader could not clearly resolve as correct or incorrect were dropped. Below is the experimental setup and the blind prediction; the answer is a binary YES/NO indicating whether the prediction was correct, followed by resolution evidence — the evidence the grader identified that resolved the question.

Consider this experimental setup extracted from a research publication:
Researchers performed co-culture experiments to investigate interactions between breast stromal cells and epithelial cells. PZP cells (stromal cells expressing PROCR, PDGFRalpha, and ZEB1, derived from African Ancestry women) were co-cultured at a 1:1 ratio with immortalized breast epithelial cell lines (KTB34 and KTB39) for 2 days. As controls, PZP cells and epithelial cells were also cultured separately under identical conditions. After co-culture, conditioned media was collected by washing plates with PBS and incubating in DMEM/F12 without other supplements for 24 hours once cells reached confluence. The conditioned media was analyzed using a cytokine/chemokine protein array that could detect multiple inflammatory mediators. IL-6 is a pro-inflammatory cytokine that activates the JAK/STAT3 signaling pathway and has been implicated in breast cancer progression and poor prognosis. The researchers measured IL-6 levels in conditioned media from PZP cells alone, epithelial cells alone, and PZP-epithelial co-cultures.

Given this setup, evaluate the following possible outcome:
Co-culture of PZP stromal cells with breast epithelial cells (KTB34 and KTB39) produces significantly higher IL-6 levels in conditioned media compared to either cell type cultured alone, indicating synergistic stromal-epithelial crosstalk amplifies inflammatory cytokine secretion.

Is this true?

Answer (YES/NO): YES